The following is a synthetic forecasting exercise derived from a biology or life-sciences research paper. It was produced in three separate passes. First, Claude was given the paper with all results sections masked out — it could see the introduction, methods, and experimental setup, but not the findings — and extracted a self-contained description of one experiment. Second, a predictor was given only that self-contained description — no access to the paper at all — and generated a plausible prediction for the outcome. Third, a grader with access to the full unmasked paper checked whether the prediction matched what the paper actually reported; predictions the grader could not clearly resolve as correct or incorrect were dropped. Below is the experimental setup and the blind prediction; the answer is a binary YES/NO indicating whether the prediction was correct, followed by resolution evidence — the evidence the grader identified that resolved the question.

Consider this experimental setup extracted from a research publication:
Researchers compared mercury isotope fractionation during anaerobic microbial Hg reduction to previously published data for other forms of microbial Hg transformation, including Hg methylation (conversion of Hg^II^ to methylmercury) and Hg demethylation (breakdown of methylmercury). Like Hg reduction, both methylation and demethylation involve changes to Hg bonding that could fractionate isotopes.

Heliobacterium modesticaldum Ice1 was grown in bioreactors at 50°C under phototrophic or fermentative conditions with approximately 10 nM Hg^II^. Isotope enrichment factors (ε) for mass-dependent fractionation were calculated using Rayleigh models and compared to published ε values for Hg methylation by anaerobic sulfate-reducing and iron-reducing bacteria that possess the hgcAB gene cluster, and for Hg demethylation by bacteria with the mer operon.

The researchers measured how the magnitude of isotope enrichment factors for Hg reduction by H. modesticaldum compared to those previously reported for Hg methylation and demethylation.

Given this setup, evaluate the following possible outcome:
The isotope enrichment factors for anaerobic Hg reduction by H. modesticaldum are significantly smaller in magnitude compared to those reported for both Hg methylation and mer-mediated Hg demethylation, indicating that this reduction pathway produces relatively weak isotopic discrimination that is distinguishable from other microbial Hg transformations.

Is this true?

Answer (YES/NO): NO